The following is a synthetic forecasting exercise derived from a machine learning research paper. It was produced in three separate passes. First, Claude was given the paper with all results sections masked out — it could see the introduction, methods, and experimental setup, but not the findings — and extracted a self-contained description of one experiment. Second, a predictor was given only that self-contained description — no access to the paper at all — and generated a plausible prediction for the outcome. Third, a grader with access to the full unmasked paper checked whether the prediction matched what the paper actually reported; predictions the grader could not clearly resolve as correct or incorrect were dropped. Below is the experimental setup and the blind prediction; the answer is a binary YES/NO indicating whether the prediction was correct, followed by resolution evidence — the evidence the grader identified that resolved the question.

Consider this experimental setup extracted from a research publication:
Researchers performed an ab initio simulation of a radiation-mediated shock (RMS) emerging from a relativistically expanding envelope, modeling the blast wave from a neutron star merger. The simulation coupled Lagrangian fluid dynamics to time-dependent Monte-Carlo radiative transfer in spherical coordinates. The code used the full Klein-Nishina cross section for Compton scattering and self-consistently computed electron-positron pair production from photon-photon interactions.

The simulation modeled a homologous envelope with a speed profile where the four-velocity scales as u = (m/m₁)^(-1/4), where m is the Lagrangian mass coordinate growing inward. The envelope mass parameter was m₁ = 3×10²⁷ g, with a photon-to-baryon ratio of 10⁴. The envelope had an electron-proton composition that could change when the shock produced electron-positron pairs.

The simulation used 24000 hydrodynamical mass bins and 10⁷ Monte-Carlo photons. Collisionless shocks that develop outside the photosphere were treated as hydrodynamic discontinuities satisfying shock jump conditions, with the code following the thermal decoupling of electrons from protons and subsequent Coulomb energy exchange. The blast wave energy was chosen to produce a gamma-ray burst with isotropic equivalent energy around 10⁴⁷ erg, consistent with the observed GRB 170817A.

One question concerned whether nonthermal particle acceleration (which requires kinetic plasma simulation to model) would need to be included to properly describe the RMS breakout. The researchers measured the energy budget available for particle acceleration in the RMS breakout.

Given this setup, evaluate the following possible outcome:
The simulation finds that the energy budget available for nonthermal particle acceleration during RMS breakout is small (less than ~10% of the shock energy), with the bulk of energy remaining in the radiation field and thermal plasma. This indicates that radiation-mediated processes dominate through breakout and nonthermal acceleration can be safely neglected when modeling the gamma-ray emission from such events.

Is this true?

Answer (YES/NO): YES